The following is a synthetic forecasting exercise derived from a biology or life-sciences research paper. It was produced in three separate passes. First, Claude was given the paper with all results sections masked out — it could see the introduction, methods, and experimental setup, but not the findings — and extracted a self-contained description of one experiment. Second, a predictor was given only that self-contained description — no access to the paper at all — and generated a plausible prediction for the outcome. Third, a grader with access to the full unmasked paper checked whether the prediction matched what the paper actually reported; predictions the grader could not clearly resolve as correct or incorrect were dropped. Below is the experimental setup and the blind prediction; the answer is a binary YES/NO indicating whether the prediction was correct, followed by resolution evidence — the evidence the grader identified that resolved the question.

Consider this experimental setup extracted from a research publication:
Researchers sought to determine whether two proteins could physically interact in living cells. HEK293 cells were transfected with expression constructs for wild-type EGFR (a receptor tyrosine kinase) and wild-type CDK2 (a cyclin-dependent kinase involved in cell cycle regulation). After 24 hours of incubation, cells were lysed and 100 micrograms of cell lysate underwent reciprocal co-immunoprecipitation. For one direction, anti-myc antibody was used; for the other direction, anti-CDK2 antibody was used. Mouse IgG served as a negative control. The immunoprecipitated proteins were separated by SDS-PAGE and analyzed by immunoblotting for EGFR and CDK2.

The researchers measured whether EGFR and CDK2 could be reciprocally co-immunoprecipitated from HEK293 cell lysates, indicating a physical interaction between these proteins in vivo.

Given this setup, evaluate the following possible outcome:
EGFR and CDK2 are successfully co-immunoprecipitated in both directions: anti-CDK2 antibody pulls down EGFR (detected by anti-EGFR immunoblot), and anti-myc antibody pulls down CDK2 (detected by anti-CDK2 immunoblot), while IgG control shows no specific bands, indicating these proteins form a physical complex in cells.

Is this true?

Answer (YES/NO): YES